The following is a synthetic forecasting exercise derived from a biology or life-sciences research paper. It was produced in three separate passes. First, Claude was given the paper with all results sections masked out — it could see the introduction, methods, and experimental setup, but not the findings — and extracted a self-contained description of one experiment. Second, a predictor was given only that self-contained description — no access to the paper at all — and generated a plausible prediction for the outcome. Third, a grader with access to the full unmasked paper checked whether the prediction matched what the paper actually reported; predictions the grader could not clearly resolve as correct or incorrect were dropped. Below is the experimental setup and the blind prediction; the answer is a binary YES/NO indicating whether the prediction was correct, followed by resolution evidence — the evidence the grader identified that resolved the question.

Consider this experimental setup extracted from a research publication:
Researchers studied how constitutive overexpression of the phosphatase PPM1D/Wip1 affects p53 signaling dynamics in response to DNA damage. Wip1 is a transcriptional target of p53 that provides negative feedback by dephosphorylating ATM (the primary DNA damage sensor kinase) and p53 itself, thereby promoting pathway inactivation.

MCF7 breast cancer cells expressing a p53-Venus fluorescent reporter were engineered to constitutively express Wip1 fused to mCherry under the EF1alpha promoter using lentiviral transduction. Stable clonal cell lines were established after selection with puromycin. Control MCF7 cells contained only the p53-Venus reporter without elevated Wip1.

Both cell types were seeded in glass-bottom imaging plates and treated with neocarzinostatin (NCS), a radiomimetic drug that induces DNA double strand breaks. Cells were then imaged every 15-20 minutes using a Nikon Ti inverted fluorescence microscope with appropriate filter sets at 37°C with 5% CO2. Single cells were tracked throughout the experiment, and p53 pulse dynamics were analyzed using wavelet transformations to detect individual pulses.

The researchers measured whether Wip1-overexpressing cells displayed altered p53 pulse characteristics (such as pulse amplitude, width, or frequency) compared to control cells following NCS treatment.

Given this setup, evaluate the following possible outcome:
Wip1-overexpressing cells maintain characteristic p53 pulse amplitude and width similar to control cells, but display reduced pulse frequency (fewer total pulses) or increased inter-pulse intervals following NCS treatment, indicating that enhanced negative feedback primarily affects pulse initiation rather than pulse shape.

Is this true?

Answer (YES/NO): YES